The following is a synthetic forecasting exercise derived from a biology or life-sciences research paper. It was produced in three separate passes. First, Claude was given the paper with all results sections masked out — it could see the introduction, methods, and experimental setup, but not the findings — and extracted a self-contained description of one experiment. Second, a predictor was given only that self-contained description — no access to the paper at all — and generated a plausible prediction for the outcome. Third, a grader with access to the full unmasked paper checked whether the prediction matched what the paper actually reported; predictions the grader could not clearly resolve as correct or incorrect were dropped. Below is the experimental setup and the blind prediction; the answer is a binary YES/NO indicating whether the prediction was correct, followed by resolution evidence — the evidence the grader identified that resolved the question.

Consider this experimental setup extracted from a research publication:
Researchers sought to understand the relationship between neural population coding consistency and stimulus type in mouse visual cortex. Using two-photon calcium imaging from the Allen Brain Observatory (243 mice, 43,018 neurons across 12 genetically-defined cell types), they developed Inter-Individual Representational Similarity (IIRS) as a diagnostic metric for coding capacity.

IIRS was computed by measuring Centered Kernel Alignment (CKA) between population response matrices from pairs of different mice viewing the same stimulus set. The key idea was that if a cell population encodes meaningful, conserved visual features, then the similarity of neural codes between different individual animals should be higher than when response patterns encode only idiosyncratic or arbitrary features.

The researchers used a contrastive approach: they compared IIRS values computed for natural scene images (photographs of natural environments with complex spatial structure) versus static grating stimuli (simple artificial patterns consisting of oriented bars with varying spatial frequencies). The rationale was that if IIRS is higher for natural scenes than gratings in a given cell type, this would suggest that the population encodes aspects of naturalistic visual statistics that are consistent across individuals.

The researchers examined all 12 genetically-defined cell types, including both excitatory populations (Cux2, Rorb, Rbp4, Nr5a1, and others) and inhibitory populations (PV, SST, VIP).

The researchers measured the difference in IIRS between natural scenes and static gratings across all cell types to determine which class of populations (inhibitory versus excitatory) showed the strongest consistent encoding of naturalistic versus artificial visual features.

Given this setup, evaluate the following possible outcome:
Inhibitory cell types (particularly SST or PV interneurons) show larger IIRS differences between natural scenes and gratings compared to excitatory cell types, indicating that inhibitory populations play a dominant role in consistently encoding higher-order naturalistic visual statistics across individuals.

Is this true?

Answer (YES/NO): NO